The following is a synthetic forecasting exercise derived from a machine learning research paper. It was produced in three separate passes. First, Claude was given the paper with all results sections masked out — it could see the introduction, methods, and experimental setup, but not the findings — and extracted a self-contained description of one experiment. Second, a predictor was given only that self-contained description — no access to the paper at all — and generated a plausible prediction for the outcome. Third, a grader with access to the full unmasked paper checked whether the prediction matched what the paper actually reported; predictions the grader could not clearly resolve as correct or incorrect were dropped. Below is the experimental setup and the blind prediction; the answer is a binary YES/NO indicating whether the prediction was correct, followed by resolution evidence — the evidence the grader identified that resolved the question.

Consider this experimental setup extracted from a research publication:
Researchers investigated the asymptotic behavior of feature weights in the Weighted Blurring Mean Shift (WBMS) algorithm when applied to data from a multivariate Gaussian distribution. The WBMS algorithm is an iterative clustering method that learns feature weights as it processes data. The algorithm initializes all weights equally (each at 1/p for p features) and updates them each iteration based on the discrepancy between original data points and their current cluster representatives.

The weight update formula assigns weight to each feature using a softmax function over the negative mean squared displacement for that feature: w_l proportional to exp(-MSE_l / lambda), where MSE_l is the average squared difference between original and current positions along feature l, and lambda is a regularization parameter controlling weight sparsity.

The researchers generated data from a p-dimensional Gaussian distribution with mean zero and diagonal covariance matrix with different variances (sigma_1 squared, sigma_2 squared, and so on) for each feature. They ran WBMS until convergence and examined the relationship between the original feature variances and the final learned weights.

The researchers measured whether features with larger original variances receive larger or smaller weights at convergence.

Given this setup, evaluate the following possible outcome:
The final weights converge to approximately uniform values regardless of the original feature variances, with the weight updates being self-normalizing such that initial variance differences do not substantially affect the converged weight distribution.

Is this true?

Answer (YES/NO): NO